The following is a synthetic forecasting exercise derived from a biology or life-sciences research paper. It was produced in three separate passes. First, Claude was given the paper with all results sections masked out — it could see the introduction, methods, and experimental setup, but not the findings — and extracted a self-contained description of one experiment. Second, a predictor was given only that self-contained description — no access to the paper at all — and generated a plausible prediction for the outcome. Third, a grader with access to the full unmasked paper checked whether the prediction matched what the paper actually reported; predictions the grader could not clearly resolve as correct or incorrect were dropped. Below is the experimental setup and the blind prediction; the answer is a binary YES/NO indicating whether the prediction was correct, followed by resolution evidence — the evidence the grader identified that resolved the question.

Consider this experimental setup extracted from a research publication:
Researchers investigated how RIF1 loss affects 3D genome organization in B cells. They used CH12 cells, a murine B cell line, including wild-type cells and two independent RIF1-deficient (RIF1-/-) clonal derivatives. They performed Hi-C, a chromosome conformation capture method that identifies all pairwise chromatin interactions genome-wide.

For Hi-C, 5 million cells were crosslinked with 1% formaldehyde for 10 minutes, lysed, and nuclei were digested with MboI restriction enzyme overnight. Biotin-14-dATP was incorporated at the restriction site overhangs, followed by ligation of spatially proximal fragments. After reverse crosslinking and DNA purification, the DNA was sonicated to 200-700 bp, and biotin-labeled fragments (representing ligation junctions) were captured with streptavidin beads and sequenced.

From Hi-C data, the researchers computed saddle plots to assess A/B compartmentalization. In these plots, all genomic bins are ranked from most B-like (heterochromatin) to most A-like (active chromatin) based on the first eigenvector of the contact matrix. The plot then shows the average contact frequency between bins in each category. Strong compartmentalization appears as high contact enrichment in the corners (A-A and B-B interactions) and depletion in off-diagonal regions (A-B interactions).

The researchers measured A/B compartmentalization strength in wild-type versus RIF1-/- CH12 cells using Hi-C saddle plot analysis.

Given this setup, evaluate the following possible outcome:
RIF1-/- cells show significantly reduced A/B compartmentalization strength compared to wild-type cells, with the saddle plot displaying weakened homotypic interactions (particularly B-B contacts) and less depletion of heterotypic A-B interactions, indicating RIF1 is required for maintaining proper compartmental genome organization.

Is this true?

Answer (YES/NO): NO